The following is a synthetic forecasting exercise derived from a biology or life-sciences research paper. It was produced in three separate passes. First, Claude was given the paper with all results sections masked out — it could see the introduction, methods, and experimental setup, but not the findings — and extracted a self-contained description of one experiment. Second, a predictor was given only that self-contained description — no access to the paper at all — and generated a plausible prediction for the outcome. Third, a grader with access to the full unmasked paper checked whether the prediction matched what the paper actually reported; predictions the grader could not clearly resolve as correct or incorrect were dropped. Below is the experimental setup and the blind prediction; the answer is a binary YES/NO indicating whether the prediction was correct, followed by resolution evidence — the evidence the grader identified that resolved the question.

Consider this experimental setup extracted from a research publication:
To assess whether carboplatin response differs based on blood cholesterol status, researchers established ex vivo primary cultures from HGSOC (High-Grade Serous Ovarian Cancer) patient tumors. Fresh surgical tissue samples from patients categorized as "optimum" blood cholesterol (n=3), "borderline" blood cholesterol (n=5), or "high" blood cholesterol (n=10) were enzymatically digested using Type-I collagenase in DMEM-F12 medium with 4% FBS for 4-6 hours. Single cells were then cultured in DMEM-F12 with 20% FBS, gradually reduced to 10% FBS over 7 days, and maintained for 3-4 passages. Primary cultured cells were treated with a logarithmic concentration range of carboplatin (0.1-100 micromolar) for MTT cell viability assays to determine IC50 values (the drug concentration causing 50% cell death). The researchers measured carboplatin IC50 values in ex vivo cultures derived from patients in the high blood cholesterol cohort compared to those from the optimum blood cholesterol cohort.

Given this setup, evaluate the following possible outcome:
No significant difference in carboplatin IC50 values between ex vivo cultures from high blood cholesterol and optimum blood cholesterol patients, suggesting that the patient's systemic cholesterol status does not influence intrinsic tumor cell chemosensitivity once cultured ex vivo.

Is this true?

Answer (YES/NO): NO